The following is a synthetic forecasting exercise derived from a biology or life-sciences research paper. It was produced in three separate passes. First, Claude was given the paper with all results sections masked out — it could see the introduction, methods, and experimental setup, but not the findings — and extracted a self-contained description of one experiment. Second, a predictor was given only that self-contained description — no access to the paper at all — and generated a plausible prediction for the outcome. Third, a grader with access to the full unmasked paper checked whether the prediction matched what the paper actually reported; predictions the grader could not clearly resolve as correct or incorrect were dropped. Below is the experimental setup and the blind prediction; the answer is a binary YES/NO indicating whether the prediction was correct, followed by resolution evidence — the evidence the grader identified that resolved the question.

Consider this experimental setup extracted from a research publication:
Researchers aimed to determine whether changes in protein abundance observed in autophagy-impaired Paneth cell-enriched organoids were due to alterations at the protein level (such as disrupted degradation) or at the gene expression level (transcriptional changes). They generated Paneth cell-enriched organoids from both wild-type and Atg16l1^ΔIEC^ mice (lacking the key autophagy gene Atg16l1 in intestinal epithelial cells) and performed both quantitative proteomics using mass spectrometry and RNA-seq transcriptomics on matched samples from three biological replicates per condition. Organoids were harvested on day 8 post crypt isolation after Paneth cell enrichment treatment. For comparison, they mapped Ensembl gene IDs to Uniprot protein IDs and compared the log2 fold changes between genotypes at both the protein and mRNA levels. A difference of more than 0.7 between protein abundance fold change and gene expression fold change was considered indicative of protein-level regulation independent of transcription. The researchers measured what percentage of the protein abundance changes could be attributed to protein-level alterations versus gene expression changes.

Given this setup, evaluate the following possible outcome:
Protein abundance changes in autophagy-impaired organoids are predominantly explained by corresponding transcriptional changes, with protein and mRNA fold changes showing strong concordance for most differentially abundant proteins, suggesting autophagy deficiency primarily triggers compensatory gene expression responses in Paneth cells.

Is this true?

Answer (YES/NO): NO